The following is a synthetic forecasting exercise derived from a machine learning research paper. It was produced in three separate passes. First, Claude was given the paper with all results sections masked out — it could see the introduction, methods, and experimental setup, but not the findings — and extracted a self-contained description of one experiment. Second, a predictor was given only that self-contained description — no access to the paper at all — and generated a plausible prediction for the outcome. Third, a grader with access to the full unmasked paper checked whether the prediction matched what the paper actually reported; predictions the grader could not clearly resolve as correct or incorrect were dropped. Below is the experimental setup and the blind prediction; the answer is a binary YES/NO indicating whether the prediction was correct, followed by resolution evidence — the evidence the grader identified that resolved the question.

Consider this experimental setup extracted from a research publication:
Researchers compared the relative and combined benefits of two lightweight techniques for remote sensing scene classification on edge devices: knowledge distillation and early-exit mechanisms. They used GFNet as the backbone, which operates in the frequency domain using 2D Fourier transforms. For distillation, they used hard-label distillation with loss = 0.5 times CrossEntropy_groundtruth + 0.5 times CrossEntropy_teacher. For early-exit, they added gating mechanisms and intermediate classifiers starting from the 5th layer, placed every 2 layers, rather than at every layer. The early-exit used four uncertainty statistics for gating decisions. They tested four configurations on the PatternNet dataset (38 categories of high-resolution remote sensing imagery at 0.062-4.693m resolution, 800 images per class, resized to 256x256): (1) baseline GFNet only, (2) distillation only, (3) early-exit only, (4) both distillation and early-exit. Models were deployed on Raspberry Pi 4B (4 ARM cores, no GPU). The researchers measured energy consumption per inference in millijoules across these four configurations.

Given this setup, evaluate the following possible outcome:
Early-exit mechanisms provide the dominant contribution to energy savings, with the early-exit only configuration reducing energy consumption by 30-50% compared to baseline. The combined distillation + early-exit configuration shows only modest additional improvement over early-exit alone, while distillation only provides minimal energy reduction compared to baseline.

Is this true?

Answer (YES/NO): NO